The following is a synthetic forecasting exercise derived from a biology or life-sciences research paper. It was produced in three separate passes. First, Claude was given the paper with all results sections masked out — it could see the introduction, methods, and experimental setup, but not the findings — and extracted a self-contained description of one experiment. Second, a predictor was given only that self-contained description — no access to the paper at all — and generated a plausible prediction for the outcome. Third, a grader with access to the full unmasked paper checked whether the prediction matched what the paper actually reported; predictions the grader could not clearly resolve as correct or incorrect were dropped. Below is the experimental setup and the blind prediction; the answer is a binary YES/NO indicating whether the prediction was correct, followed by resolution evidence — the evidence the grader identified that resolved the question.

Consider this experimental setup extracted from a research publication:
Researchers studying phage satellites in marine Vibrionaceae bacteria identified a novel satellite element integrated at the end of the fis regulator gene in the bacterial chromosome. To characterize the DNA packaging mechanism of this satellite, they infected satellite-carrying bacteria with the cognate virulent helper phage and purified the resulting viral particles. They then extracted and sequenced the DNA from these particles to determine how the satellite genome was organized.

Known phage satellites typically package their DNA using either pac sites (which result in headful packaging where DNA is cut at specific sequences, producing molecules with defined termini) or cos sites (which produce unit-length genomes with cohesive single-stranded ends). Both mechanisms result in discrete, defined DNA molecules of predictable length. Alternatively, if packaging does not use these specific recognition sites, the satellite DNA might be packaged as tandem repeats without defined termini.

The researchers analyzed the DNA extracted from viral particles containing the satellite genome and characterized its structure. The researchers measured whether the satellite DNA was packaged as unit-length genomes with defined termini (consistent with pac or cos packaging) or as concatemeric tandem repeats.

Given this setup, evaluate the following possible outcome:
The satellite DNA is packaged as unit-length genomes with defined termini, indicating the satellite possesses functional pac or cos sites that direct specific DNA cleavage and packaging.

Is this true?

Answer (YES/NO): NO